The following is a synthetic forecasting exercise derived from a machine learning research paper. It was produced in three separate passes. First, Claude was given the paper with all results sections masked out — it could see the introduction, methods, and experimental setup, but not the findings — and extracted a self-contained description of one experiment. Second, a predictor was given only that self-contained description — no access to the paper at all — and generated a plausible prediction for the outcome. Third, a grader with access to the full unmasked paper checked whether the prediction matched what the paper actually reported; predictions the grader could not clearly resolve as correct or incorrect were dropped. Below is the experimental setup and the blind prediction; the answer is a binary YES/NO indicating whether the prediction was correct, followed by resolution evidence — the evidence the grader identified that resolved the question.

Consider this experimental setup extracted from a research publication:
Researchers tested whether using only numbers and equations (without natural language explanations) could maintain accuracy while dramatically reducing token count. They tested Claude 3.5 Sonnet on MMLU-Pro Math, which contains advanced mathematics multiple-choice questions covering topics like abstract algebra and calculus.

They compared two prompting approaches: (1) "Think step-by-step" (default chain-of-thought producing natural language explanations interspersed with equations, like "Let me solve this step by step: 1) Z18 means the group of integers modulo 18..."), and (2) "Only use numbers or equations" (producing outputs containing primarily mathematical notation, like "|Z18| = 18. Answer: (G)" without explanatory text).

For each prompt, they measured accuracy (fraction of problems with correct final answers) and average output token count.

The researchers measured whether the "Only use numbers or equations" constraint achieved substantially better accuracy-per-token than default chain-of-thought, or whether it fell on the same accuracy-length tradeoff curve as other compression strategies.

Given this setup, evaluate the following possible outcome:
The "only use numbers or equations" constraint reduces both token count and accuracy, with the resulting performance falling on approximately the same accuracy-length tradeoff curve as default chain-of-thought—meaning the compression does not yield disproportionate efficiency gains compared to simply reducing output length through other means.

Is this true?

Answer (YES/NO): YES